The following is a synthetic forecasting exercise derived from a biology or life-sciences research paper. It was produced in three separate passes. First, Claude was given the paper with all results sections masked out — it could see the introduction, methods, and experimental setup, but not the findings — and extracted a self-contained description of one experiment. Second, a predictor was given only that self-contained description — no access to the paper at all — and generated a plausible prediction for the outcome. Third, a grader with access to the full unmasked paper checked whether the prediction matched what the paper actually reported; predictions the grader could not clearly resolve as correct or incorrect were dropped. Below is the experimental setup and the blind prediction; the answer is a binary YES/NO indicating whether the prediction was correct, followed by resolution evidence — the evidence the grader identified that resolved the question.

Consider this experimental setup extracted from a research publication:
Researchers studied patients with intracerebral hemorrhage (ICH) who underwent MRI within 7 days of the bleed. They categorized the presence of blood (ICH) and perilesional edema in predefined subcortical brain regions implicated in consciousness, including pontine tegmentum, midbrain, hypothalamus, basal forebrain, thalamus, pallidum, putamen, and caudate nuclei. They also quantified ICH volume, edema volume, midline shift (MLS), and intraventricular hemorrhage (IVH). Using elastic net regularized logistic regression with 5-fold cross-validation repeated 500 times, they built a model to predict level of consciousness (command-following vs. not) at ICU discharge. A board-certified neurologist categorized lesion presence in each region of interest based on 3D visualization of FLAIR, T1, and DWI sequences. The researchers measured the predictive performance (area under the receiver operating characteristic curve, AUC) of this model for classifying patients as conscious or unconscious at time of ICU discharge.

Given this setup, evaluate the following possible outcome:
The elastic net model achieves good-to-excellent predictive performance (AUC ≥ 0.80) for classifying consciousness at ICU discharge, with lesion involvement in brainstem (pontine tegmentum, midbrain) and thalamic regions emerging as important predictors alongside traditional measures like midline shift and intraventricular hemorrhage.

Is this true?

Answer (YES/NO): NO